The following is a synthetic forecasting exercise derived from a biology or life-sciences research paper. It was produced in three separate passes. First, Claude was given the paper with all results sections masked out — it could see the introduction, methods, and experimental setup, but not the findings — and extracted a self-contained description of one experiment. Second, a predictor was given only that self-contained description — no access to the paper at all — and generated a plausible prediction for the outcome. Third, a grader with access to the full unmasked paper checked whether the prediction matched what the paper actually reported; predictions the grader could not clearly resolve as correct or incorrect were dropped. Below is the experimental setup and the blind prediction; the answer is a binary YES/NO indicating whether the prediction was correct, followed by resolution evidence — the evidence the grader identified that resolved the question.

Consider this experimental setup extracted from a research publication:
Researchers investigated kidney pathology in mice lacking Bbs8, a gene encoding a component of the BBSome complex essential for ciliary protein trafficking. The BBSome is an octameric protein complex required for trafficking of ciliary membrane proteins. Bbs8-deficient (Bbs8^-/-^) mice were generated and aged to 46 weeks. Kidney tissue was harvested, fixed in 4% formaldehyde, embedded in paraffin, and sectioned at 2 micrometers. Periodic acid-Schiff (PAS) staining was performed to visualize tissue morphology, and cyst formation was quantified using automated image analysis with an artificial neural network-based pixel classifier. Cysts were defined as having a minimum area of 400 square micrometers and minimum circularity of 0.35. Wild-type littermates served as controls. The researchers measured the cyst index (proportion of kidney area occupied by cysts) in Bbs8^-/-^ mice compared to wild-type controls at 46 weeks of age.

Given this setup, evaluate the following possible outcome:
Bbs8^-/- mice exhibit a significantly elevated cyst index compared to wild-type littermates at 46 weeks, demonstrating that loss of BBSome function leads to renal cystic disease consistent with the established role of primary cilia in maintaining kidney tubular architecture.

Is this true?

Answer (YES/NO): YES